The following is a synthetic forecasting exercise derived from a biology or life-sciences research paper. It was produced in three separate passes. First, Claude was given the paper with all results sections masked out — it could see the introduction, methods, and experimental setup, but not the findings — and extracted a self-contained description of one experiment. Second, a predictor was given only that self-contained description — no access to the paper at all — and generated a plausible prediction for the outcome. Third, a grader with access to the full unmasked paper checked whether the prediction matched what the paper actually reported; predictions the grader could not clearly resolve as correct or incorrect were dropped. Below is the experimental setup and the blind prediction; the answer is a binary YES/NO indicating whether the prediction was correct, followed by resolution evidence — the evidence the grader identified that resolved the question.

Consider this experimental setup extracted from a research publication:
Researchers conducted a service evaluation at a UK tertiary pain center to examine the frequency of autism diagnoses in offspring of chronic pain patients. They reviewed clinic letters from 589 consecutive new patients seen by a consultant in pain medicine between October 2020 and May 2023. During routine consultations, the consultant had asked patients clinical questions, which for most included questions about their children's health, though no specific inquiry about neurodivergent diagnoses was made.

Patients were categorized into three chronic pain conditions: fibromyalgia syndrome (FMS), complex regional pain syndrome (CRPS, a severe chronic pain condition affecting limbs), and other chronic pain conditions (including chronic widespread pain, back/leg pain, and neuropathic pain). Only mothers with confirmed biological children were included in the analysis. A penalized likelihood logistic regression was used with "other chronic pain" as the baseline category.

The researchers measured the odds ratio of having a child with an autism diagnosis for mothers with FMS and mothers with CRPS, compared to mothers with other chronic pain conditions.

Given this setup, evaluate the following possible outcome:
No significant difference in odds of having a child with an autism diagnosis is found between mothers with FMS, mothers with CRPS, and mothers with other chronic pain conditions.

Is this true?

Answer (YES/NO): NO